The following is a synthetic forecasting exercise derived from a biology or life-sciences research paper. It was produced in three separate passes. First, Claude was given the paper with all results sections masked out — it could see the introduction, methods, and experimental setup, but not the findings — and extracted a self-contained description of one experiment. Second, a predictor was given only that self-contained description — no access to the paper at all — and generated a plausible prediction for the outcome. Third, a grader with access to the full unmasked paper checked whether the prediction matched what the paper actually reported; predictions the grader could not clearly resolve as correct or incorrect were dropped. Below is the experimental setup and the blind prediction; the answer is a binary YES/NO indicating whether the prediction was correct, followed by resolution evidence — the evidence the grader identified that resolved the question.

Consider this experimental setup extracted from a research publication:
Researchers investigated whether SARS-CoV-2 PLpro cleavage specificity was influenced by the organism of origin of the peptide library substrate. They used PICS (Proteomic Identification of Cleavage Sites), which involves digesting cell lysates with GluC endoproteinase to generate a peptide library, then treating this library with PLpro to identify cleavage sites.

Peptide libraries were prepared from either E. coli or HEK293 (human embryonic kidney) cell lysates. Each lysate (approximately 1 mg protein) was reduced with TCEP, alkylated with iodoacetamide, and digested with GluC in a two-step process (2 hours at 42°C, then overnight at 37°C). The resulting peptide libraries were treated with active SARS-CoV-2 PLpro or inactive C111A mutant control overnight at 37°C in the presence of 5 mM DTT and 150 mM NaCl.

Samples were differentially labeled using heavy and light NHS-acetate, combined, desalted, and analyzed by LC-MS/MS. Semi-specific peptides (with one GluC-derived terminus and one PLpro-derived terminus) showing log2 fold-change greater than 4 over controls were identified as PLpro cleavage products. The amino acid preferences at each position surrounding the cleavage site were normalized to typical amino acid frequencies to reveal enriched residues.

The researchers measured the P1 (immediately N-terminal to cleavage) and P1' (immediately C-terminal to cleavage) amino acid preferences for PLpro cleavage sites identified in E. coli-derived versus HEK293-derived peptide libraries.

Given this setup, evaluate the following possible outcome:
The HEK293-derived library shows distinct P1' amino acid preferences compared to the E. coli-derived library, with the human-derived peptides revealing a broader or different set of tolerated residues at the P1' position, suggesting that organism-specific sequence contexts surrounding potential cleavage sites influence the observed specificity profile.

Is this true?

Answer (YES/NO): NO